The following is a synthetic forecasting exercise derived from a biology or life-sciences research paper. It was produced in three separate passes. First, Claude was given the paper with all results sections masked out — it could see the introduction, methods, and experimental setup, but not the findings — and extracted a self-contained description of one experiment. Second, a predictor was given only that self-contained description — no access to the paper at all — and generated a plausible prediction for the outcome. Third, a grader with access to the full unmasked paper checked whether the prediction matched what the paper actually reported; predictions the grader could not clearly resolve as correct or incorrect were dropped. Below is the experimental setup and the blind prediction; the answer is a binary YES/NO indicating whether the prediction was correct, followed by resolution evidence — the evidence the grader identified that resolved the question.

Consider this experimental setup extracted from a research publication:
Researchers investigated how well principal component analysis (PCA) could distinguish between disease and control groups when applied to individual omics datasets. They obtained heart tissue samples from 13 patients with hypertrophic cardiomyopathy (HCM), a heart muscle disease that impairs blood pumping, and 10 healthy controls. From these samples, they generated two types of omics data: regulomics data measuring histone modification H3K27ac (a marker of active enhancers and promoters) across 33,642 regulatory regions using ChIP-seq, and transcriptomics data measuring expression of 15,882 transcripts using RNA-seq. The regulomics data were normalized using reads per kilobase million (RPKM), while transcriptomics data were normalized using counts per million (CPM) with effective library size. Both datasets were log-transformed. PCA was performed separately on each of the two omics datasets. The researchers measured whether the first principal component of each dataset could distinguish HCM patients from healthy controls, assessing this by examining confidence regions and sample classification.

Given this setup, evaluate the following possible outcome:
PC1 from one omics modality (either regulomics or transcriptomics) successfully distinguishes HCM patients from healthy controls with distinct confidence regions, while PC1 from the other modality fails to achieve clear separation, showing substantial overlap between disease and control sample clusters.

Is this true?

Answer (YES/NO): NO